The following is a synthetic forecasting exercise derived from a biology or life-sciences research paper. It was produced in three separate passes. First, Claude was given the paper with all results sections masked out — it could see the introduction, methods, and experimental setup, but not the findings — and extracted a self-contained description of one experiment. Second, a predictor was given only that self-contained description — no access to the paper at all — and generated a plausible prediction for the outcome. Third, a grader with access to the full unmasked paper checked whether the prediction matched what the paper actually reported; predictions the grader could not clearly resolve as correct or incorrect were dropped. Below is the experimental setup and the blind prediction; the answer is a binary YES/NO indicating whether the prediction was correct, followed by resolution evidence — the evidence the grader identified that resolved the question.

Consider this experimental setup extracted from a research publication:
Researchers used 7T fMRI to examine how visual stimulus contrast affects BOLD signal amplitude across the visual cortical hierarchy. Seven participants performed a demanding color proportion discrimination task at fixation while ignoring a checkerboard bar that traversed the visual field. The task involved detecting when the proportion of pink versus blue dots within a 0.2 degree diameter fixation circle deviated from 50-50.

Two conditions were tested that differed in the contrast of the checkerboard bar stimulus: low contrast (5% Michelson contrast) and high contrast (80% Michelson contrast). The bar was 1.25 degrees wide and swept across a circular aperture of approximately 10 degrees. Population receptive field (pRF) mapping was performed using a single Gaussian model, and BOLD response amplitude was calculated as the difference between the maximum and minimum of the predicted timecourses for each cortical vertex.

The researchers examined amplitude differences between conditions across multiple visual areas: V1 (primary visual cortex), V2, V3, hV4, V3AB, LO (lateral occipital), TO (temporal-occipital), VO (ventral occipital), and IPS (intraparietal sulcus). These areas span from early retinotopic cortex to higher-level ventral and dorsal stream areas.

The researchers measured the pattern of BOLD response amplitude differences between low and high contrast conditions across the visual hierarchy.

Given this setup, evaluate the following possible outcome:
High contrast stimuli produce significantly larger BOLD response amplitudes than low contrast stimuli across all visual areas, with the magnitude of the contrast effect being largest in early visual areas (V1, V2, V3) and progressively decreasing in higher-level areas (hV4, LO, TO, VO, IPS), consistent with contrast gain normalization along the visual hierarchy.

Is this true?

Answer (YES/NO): NO